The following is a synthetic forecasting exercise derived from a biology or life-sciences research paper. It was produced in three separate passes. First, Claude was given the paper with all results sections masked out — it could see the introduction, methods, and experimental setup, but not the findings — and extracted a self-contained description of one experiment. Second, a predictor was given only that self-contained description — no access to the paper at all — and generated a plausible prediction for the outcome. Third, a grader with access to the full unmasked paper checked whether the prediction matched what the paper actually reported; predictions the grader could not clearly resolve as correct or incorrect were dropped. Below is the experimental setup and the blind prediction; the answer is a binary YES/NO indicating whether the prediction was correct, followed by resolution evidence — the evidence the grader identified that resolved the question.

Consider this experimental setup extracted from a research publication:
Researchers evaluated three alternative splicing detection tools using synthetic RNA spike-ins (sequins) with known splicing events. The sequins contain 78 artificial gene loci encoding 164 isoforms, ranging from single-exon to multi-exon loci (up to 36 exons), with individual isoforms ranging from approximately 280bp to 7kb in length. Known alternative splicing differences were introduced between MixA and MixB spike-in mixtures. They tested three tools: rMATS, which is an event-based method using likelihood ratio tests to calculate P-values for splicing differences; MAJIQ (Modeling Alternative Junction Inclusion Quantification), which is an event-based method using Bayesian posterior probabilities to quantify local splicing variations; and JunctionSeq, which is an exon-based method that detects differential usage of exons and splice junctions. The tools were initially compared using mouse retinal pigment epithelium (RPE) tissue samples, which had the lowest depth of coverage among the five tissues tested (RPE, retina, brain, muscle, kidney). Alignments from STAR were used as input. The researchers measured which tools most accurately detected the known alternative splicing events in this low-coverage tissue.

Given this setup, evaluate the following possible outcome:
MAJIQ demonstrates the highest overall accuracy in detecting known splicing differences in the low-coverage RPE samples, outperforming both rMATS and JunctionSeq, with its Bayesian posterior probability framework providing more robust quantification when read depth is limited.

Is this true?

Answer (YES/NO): NO